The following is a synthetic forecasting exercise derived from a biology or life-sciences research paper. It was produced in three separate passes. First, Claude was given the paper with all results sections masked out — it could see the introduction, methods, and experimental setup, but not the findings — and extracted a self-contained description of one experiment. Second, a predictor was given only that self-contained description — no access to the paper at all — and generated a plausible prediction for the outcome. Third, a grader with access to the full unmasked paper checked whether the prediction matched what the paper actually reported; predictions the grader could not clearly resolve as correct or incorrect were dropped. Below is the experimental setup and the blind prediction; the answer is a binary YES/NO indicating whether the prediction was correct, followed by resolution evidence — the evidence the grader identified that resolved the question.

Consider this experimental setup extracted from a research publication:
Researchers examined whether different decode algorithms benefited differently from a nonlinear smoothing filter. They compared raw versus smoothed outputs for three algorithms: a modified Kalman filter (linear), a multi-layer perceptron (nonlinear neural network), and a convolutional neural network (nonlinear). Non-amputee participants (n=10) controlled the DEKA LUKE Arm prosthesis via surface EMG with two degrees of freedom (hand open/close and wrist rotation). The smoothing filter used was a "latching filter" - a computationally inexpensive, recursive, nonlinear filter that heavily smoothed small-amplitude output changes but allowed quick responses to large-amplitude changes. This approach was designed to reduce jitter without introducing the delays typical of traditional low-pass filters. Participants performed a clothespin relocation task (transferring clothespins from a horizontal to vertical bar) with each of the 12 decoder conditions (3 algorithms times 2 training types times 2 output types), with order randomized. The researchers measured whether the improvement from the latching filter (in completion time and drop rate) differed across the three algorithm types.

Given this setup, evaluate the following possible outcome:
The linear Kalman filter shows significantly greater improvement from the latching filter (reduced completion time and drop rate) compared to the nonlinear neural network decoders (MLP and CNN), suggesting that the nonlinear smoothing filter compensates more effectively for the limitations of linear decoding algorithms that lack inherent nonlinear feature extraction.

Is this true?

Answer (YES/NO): NO